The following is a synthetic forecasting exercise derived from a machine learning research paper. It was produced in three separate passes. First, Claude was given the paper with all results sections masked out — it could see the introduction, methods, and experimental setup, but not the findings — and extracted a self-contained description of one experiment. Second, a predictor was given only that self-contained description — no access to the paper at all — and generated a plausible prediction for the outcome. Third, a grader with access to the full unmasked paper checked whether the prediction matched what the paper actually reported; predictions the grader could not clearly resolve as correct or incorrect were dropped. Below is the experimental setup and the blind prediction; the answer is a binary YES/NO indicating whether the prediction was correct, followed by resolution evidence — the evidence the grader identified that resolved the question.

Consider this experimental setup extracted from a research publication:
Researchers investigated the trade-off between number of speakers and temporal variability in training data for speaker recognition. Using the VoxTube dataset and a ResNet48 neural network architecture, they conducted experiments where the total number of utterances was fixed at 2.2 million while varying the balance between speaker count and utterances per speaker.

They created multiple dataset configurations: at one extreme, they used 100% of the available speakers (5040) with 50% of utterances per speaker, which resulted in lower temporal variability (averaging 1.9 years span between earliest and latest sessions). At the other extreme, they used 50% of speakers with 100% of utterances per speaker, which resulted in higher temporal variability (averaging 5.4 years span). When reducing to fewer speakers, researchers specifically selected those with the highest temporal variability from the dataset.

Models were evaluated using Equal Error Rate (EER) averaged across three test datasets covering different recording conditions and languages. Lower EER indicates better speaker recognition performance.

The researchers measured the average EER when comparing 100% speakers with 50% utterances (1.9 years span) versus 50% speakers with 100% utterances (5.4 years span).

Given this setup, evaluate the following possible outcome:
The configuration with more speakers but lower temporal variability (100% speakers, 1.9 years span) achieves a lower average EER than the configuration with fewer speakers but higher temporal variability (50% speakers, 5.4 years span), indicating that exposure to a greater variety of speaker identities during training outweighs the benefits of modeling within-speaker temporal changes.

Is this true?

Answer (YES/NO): YES